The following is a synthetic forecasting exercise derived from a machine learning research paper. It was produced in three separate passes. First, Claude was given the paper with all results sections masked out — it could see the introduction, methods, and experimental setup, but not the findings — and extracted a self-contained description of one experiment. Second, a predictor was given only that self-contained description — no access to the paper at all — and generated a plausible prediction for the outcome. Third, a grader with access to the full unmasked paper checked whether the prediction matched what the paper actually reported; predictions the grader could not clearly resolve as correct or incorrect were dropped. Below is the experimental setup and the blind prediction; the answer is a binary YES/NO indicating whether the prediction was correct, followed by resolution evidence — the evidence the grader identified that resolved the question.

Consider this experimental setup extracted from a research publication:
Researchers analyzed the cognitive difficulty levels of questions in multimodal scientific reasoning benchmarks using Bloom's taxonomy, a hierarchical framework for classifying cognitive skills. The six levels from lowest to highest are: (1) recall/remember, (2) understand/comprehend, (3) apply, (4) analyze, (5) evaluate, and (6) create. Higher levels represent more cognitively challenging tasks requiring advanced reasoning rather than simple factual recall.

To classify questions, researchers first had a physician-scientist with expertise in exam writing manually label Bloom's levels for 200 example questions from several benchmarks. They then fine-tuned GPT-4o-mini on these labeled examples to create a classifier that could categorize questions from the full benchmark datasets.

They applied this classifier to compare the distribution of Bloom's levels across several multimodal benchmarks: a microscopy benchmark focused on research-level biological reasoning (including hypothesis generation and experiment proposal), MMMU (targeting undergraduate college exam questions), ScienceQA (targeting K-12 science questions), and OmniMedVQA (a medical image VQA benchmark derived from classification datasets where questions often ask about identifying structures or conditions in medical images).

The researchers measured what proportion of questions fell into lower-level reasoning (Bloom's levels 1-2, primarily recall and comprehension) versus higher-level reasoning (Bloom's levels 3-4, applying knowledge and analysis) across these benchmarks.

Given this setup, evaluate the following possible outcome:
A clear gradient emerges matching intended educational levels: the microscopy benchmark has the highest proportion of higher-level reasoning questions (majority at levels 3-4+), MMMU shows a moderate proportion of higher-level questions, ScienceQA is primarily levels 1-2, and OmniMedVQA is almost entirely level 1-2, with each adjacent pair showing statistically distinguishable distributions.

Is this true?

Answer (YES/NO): NO